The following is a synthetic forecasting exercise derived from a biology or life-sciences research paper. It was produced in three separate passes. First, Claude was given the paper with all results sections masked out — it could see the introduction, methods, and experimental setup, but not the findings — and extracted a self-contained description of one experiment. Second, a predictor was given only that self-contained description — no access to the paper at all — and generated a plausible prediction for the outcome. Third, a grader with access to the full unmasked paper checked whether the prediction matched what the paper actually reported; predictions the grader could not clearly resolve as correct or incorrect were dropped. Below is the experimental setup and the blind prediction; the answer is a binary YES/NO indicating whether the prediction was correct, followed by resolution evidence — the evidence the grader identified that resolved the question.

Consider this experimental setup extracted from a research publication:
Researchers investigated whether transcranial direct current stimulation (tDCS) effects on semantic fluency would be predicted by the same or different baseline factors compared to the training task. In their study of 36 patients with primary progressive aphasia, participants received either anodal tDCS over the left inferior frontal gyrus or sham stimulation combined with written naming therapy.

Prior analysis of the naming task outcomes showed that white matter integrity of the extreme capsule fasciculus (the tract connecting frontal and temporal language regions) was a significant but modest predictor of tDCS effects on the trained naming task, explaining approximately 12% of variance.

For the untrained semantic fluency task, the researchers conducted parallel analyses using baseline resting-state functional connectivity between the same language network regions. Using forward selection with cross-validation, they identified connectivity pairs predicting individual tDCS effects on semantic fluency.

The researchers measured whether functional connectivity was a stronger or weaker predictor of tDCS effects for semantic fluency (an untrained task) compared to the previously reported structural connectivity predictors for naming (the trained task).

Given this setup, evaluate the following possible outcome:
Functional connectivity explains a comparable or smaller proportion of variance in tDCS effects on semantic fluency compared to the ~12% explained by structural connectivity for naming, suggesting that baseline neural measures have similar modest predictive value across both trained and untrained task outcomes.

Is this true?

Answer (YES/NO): NO